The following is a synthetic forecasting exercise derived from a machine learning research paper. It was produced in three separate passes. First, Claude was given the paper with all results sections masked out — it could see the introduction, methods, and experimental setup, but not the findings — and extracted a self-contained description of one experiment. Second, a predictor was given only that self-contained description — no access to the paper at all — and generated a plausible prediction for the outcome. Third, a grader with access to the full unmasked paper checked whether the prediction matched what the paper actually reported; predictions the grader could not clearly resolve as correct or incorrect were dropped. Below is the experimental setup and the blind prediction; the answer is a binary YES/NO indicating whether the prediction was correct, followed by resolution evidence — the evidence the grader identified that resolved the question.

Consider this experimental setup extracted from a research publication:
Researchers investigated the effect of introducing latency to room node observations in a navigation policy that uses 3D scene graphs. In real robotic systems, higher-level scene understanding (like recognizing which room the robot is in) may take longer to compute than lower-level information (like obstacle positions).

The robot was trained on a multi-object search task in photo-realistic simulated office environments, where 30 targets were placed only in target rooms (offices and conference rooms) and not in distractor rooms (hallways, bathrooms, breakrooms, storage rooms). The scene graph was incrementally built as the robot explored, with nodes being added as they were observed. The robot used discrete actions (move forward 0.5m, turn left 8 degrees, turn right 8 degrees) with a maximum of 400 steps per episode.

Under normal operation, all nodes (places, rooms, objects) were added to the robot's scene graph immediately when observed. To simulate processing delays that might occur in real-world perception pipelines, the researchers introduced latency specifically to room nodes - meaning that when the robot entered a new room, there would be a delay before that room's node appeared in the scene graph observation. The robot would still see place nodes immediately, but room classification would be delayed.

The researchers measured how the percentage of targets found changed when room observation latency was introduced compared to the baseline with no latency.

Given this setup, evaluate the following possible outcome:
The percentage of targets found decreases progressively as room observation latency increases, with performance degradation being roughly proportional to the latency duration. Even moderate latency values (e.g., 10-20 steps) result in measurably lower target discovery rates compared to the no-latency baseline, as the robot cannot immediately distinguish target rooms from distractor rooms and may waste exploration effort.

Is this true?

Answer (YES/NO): NO